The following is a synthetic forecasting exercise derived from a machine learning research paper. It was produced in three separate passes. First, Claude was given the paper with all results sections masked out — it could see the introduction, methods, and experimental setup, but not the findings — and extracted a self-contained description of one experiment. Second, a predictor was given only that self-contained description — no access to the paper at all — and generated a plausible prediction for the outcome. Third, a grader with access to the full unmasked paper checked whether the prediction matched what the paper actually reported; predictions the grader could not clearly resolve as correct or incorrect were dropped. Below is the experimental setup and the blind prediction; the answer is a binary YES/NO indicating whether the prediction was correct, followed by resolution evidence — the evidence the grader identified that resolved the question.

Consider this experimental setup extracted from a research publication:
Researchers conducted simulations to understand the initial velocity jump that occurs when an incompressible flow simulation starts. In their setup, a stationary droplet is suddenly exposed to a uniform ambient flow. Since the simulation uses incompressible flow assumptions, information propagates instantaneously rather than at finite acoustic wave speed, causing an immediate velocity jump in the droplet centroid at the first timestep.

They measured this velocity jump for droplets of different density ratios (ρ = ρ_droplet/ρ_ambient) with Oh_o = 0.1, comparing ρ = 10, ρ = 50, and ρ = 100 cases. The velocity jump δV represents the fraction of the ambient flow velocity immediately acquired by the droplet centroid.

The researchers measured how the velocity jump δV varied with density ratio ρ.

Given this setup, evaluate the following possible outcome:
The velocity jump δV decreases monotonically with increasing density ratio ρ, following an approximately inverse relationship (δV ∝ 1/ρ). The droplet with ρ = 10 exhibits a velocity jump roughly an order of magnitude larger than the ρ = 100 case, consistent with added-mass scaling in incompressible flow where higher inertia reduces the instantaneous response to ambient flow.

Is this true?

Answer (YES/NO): YES